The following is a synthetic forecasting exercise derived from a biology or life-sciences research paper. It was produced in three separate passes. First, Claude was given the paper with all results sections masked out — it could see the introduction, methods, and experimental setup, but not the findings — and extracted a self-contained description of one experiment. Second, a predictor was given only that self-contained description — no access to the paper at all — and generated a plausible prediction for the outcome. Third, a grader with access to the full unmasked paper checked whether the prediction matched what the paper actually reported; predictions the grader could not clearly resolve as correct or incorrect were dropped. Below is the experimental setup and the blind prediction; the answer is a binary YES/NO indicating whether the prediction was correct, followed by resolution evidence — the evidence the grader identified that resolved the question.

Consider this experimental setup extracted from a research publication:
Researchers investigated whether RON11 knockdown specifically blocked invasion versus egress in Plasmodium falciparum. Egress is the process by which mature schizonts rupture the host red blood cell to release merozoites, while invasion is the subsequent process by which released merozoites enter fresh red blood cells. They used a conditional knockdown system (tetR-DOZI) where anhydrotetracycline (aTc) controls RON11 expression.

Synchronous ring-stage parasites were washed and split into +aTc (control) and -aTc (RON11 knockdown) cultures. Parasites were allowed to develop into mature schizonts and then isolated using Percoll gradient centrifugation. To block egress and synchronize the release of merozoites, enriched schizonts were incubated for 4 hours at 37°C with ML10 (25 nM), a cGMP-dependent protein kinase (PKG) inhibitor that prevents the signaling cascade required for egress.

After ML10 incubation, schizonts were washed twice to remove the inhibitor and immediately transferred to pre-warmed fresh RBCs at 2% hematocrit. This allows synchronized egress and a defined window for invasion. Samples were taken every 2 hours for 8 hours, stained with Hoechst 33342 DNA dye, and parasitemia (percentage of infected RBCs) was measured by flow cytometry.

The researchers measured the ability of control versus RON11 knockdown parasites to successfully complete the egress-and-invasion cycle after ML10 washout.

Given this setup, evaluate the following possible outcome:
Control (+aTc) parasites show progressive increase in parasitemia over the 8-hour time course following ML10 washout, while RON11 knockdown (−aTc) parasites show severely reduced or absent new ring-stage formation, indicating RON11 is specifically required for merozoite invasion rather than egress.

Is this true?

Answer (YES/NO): YES